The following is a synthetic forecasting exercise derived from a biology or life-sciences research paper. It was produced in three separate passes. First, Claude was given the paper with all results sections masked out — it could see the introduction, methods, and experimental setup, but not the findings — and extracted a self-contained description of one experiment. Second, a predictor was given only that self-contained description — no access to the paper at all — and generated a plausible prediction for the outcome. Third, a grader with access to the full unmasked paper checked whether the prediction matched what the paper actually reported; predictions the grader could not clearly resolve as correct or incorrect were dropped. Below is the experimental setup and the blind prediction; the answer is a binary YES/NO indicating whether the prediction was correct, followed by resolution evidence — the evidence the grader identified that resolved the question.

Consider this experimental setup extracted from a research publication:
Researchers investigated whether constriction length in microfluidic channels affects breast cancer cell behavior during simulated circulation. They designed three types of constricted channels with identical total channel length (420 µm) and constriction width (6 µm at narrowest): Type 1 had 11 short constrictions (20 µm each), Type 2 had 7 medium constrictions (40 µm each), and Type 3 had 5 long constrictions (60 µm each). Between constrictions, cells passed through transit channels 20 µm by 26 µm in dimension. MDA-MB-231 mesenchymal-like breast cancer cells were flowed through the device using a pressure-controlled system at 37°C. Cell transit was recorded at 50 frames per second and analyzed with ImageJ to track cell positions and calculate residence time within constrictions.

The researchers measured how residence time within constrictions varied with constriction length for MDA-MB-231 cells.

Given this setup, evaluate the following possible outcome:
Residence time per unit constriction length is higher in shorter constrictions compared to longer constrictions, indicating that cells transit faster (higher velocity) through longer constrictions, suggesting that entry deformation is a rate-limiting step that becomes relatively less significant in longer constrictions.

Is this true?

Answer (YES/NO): NO